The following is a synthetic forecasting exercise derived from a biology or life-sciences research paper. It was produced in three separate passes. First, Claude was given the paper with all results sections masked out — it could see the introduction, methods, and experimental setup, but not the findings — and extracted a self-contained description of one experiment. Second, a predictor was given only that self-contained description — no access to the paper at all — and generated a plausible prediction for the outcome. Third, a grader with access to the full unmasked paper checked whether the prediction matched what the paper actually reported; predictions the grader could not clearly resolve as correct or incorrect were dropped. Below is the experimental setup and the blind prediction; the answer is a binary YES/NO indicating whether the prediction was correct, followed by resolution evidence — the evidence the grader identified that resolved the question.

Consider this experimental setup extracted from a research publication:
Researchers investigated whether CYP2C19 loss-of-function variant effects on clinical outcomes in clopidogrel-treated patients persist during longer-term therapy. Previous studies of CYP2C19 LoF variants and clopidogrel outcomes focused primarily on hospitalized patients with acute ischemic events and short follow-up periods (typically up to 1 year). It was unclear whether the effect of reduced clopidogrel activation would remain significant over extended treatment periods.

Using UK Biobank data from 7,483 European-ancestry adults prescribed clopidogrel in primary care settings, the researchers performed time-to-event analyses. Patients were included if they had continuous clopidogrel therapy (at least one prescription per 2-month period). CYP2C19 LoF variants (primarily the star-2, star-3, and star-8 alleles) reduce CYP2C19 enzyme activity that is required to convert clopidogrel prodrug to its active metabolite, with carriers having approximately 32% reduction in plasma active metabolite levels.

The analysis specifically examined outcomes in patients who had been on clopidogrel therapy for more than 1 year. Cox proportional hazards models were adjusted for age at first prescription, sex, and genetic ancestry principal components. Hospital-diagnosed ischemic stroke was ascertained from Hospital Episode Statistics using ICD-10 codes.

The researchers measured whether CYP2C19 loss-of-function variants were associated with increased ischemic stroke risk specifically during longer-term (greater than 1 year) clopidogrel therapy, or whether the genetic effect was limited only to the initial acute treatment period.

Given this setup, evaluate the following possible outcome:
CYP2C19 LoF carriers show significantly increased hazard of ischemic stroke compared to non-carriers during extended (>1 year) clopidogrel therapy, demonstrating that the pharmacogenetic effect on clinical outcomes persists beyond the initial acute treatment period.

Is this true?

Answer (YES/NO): YES